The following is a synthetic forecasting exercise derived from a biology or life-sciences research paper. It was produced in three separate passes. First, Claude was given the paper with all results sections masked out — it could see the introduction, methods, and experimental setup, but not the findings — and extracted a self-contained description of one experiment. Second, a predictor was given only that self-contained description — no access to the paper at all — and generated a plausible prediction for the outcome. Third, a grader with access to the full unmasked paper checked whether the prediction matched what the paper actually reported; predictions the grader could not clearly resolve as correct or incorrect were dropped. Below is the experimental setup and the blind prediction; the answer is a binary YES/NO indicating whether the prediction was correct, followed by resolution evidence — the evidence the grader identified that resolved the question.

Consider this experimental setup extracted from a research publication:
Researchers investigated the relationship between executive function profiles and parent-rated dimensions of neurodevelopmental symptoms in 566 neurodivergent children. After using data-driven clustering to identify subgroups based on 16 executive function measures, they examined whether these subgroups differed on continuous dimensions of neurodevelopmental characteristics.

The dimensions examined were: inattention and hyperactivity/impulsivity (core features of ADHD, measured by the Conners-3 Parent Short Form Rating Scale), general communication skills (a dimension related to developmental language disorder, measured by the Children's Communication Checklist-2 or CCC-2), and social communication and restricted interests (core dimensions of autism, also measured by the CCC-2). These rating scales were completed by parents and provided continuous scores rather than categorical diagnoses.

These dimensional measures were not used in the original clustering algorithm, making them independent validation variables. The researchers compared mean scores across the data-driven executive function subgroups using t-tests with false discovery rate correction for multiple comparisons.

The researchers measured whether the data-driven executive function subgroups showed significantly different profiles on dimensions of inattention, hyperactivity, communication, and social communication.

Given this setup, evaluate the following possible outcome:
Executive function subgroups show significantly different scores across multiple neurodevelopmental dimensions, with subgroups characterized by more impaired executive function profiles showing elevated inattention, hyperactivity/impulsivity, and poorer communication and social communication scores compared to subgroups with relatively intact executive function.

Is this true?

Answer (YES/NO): NO